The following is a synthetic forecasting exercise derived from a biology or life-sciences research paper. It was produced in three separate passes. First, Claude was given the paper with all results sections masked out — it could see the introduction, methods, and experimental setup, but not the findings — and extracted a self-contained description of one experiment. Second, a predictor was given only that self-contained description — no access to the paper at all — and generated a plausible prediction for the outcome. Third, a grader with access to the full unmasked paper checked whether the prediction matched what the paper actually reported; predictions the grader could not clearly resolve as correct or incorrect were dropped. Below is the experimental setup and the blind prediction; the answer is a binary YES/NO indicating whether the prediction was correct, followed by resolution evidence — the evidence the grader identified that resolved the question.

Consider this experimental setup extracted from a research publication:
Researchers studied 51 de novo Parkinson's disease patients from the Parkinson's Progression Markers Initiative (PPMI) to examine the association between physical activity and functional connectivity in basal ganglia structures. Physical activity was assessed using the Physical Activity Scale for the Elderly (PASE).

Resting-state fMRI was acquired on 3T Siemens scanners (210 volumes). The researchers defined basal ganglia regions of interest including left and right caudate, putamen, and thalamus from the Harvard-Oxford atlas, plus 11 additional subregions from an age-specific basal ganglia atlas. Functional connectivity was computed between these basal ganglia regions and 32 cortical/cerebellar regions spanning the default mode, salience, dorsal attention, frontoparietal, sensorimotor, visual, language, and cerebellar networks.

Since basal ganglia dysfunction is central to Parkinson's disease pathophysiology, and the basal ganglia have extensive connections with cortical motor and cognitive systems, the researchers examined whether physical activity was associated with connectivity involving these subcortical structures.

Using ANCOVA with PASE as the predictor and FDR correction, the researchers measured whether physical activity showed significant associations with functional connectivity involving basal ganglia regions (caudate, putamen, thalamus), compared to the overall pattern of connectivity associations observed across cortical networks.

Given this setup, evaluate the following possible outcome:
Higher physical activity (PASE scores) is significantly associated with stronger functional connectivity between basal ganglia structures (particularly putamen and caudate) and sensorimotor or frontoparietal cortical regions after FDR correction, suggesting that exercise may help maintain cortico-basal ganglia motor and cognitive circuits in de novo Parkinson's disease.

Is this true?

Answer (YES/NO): NO